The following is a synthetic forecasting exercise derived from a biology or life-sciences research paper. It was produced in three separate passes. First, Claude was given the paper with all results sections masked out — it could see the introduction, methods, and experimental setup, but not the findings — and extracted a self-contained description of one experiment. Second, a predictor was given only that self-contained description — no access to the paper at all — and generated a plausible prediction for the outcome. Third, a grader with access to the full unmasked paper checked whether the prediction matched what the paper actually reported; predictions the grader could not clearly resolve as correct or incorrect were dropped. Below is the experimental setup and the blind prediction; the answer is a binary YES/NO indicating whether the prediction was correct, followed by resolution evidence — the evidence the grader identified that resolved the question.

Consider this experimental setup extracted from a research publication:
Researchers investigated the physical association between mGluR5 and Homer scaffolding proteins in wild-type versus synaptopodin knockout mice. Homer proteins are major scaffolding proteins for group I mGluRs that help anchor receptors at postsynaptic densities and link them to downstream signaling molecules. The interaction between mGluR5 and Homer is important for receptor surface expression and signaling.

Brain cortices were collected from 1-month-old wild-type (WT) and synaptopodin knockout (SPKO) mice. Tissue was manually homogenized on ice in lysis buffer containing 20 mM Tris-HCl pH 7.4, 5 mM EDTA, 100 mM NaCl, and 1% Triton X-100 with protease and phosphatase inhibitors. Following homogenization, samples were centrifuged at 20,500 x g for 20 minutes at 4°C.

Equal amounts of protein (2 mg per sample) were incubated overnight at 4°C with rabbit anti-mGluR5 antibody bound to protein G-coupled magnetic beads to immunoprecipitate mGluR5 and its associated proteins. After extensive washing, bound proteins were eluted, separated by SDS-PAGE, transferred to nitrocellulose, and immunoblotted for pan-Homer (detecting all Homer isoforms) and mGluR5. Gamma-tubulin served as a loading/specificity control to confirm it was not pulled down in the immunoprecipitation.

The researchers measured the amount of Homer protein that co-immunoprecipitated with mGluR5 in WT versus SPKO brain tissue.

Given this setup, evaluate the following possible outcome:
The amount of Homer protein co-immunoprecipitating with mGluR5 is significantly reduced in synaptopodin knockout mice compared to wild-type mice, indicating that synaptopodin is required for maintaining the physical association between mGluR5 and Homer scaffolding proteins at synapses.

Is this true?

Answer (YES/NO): YES